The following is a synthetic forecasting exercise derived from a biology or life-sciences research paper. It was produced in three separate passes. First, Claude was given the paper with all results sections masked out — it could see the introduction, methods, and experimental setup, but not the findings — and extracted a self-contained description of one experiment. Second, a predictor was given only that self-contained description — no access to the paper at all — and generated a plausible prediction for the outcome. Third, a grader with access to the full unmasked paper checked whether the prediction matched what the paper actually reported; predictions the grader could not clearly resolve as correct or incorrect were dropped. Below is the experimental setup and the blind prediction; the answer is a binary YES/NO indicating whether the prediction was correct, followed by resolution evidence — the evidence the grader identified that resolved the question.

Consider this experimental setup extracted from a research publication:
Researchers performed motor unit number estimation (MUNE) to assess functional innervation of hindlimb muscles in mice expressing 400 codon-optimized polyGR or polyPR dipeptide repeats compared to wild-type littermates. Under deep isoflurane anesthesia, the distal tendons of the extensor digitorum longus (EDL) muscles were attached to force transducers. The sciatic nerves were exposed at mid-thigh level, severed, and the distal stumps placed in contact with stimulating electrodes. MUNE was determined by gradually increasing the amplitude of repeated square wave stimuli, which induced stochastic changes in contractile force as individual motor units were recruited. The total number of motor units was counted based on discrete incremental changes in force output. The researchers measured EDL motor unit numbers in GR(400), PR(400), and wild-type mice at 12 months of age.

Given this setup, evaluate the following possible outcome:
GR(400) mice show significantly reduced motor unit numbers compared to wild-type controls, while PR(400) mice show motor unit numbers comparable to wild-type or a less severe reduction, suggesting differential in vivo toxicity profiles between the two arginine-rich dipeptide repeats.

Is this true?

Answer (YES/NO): YES